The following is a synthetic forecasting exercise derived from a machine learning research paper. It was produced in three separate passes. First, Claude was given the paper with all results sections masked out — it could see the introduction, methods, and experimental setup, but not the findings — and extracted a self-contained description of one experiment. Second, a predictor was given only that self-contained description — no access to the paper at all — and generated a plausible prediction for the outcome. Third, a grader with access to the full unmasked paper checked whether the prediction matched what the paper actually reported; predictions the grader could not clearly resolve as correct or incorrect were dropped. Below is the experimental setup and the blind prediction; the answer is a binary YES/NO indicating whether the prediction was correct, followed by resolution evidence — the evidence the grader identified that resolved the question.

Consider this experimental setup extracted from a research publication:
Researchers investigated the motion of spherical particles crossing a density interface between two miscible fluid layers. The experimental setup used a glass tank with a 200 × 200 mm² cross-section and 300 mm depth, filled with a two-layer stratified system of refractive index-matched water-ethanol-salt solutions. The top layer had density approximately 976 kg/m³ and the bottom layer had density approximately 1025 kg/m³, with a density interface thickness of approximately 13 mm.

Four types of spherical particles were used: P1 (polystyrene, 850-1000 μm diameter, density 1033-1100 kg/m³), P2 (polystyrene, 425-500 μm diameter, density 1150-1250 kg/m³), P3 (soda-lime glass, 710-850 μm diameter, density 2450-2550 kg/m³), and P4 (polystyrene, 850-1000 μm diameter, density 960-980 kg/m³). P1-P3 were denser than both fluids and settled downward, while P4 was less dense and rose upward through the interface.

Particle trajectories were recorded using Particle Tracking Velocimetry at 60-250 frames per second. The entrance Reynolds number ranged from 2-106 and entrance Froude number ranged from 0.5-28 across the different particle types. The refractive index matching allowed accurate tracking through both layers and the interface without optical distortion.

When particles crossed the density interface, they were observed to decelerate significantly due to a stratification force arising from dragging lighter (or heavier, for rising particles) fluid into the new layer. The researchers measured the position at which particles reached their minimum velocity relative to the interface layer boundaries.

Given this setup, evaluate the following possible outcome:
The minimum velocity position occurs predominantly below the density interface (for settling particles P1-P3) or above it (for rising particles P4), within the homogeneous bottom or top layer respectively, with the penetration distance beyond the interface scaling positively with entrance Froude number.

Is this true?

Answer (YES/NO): NO